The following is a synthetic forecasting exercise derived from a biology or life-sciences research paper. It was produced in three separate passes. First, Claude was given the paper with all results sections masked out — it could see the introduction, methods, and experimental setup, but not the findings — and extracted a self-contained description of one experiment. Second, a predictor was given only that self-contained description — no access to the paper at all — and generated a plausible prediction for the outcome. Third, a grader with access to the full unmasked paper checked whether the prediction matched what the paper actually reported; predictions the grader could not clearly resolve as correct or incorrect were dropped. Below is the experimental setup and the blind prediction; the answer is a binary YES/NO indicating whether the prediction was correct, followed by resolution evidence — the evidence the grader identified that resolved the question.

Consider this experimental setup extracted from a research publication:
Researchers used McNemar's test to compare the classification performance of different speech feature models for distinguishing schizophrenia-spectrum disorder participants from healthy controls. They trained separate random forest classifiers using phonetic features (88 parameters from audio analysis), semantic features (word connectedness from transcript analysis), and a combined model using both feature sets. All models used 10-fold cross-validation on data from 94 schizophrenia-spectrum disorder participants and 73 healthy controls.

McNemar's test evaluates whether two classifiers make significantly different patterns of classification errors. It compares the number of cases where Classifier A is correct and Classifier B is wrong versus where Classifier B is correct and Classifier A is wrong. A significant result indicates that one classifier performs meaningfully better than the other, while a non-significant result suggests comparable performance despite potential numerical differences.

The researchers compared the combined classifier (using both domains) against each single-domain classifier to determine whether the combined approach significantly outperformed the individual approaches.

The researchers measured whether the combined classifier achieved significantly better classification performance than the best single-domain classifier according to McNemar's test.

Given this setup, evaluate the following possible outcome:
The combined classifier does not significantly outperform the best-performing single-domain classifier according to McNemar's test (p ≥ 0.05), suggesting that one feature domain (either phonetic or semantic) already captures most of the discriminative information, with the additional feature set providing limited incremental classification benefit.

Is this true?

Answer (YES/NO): NO